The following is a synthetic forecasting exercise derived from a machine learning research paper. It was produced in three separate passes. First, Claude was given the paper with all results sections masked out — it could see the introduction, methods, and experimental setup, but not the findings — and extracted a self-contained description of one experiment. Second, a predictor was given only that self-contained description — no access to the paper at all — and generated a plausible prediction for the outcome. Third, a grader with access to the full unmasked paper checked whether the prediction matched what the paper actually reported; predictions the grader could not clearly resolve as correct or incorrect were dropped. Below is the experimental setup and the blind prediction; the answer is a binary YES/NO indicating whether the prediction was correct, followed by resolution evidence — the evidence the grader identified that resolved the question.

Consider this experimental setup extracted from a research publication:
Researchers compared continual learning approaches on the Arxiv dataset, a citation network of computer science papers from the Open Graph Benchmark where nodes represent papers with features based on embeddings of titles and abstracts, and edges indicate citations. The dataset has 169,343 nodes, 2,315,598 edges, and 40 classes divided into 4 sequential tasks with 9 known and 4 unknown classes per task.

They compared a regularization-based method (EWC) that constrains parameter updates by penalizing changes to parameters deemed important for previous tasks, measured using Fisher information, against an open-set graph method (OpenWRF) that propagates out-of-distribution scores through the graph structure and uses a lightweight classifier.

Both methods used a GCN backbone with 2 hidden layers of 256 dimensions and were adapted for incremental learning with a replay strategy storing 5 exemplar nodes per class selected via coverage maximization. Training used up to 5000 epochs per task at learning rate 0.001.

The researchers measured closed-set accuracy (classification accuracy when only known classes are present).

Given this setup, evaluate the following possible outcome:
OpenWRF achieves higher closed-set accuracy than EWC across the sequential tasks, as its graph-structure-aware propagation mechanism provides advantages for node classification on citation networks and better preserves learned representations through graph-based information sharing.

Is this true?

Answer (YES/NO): NO